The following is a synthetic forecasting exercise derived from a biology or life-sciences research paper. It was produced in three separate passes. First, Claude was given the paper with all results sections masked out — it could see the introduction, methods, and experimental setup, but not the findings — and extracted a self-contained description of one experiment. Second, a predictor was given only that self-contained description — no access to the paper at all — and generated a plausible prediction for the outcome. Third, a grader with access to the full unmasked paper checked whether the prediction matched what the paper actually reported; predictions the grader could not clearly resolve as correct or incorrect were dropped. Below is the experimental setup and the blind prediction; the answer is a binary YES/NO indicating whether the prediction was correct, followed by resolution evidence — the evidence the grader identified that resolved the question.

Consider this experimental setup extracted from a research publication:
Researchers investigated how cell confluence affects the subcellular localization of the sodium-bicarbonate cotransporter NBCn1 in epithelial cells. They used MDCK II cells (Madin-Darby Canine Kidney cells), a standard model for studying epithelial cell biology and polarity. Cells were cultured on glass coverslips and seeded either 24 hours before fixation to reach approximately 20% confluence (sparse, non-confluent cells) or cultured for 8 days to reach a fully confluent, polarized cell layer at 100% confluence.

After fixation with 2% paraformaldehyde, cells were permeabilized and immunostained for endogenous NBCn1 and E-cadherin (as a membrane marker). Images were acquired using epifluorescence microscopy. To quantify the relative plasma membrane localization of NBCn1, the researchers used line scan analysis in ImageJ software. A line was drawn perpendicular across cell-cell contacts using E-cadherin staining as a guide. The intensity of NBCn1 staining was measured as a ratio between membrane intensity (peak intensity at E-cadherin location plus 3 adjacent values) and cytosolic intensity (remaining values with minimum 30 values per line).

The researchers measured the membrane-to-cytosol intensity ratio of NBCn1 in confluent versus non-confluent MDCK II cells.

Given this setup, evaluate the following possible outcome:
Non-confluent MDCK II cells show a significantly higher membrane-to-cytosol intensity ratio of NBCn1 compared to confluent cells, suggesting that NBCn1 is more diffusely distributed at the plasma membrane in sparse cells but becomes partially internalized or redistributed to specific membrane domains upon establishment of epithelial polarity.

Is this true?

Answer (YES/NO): NO